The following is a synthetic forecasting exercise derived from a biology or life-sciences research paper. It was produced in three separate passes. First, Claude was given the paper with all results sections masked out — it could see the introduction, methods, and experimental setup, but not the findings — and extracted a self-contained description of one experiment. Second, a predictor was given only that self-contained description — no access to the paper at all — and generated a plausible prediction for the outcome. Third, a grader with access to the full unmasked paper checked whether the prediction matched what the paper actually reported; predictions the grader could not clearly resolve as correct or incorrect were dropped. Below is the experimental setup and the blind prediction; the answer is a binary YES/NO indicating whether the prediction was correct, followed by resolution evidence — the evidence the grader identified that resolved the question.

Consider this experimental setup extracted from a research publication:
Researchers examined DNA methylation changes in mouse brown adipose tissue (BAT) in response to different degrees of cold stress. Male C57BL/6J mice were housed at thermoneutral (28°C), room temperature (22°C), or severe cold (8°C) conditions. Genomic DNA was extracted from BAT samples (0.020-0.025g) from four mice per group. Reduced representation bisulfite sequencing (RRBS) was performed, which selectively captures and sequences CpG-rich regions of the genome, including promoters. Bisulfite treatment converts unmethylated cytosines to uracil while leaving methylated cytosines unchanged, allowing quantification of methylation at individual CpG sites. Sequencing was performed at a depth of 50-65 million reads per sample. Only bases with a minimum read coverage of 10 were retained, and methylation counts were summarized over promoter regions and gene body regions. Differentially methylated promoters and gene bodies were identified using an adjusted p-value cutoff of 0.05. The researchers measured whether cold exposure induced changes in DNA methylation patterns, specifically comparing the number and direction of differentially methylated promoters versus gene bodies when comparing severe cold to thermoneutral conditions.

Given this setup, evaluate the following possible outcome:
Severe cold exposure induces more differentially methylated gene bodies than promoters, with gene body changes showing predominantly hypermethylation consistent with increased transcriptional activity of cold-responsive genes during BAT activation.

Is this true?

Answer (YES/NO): NO